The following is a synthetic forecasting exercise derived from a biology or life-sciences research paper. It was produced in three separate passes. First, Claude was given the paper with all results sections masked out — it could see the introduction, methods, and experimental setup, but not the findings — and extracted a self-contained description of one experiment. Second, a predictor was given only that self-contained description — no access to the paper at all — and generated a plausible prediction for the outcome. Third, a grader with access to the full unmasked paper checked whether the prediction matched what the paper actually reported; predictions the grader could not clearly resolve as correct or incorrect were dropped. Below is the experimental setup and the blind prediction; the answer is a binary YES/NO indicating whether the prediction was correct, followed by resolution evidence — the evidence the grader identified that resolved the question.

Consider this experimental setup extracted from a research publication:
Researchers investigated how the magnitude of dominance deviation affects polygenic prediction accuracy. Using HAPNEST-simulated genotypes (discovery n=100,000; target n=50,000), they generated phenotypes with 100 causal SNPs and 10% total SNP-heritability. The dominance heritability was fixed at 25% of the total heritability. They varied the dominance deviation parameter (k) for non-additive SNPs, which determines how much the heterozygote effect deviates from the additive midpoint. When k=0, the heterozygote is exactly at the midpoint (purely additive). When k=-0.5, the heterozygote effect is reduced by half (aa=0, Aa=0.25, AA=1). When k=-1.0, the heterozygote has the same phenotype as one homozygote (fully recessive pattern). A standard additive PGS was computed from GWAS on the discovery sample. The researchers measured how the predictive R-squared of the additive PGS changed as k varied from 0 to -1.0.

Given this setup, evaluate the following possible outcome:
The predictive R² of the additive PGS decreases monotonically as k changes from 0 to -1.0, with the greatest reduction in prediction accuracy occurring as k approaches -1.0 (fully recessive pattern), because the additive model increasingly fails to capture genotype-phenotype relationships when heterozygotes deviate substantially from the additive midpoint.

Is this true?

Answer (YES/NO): YES